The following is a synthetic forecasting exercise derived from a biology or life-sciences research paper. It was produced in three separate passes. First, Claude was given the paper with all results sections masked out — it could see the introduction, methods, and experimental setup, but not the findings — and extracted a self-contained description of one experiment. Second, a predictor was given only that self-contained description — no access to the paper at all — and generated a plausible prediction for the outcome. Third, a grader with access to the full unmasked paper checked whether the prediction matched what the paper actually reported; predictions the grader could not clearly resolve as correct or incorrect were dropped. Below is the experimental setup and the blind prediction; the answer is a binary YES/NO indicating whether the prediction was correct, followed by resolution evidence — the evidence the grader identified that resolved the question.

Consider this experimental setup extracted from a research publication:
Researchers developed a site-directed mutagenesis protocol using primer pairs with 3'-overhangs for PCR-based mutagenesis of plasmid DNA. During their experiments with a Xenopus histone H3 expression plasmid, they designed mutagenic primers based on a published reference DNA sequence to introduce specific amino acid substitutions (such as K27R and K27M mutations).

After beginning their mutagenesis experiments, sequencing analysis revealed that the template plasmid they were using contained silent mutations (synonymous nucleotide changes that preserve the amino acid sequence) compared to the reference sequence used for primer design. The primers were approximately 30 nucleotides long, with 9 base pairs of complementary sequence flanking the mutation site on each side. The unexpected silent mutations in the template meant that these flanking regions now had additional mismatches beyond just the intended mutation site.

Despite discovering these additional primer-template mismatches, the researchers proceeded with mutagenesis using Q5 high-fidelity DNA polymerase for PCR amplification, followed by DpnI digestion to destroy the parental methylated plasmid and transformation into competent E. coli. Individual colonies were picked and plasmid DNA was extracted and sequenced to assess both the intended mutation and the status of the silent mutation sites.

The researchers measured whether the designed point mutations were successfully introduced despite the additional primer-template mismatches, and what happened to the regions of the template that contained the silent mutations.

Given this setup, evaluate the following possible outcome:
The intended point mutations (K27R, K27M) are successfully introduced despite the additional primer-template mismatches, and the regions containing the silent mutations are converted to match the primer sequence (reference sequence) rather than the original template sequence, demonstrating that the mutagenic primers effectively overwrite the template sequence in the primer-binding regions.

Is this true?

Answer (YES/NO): YES